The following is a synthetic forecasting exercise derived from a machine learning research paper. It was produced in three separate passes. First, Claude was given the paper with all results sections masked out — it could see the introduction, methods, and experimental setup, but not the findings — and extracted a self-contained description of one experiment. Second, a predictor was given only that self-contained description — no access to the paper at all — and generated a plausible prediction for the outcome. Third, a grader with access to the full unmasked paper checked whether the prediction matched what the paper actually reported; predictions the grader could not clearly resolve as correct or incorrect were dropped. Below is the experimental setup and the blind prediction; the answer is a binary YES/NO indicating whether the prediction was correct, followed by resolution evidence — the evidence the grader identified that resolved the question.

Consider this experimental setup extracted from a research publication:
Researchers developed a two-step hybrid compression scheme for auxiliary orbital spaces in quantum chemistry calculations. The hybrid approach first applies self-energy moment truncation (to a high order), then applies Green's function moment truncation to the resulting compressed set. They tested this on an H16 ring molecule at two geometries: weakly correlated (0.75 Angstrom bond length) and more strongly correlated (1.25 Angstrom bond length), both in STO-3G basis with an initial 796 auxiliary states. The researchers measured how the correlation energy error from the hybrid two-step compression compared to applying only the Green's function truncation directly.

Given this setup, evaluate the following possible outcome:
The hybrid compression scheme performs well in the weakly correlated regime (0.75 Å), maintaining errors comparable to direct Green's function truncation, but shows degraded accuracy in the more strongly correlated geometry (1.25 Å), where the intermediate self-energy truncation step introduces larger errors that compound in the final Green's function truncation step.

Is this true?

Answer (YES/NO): NO